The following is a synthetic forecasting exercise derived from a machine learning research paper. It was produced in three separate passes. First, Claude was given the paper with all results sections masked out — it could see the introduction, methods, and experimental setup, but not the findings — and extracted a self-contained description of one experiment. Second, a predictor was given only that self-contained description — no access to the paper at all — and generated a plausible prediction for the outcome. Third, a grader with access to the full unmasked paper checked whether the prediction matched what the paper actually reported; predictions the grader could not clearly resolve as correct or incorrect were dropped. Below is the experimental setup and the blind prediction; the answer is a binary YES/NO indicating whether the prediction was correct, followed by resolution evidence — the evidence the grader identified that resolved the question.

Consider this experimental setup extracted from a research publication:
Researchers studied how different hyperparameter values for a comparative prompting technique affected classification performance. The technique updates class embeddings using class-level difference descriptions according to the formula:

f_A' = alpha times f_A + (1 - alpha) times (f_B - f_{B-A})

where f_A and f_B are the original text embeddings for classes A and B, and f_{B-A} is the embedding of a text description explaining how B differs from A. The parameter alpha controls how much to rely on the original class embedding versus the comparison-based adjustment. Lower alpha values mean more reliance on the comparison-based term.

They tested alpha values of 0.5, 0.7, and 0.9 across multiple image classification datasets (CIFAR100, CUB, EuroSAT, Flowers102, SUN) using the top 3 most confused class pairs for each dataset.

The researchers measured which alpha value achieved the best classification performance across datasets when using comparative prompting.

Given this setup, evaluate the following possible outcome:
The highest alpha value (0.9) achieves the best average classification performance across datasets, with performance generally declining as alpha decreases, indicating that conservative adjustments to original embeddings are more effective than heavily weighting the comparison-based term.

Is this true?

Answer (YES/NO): YES